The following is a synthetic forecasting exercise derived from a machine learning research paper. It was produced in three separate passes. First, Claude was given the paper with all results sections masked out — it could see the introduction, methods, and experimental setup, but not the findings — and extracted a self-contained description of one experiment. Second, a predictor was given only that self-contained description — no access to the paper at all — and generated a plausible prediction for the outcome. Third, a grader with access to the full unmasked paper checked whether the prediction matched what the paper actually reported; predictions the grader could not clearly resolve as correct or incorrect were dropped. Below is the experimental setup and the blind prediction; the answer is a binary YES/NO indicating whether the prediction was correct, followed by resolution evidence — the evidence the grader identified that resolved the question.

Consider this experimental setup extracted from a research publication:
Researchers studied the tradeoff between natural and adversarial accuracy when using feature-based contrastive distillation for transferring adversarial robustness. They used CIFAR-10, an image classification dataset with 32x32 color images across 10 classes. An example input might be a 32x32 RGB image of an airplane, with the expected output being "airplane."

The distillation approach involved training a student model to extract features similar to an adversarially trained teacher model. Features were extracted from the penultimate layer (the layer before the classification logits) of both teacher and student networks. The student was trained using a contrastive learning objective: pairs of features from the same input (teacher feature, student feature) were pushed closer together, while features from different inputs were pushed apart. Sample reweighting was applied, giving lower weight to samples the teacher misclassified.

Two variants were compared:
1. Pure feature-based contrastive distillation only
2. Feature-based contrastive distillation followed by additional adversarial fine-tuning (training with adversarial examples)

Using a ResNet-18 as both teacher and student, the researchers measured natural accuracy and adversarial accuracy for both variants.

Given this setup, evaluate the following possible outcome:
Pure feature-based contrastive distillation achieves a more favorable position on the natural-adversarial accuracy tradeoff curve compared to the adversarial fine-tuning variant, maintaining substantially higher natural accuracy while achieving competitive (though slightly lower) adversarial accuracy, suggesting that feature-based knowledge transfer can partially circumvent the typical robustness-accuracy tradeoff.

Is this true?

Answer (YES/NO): NO